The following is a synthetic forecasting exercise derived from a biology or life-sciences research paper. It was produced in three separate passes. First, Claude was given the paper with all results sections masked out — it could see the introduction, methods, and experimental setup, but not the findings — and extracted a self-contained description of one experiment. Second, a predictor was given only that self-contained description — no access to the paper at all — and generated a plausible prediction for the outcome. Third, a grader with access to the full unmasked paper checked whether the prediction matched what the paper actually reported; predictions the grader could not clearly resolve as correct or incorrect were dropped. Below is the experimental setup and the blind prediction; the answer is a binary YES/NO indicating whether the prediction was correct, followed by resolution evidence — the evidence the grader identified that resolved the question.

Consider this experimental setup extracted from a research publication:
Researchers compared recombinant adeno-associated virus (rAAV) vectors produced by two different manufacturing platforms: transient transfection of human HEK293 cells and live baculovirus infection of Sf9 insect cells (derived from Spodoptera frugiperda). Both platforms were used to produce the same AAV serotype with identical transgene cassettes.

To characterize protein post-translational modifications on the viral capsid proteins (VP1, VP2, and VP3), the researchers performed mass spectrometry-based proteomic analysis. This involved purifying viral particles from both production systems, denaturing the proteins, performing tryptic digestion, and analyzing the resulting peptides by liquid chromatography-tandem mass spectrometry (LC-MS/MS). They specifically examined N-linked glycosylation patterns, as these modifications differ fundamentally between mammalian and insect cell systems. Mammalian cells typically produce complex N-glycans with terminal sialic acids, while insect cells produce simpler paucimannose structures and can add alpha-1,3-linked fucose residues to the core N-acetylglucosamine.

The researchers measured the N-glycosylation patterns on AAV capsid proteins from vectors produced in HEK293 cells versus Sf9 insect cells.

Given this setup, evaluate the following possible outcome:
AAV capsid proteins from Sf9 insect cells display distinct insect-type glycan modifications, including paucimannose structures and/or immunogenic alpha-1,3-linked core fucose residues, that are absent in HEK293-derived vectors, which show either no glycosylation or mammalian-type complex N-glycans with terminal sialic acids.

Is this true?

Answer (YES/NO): NO